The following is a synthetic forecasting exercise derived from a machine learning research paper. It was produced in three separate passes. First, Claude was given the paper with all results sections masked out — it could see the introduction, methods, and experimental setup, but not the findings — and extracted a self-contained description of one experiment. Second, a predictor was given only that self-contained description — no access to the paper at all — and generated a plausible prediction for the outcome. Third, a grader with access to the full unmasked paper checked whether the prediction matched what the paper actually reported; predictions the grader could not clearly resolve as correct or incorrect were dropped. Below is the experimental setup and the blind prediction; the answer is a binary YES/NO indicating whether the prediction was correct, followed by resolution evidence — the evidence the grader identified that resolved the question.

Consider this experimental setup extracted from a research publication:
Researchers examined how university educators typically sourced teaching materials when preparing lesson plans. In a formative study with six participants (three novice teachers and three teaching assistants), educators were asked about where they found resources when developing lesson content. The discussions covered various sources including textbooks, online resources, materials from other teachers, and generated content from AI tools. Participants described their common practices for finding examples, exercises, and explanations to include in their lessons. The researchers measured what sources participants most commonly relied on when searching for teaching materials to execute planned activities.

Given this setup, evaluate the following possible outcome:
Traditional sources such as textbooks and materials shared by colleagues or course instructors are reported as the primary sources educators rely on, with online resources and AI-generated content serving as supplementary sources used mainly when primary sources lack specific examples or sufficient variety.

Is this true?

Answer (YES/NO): YES